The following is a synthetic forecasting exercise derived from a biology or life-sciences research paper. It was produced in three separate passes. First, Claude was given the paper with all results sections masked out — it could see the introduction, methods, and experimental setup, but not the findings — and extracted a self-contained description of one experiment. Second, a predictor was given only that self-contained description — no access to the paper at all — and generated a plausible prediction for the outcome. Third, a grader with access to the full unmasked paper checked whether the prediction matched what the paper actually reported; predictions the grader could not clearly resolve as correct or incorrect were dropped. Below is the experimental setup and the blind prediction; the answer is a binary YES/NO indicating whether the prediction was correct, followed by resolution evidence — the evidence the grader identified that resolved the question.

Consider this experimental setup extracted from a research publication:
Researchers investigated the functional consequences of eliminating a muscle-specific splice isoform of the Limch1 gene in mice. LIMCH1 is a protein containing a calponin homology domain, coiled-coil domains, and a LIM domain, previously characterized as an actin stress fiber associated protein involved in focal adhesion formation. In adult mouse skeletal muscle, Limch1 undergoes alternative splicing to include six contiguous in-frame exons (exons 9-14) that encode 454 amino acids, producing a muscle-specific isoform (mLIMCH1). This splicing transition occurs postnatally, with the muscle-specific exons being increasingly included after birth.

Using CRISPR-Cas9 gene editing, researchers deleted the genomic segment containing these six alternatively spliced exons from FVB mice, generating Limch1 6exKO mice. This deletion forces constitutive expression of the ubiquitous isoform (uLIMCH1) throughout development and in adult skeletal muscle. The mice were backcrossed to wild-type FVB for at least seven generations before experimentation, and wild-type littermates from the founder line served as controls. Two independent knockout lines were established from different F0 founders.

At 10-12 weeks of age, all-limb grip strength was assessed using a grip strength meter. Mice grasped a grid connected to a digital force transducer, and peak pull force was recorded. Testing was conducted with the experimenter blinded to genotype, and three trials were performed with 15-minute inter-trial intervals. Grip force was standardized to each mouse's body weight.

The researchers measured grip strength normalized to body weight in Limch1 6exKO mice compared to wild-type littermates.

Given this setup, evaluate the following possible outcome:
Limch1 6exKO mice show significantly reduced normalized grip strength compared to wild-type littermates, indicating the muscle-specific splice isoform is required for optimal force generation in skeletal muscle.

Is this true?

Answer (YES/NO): YES